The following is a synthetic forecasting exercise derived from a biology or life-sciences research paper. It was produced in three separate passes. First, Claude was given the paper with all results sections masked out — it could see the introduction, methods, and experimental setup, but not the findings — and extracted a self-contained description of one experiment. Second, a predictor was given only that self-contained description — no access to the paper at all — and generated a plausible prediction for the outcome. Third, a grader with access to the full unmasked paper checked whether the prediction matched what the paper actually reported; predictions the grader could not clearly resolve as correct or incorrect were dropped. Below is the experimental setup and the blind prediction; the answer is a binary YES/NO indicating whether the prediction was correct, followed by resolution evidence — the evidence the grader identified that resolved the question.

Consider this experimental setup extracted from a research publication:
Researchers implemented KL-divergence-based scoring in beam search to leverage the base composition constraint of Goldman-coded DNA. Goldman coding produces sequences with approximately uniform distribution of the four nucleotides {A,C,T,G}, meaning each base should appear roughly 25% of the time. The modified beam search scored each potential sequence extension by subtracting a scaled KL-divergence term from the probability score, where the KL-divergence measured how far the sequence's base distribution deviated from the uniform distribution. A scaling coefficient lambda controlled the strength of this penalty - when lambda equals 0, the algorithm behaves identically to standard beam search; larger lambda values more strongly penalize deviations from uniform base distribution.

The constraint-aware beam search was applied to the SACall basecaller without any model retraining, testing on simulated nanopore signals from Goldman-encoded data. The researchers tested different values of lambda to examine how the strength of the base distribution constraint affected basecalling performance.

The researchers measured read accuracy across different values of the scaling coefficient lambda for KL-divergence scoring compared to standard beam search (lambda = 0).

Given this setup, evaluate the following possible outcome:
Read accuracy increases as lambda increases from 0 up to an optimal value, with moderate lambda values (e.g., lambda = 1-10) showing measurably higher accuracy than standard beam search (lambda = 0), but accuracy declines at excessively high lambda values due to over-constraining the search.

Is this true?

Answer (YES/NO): NO